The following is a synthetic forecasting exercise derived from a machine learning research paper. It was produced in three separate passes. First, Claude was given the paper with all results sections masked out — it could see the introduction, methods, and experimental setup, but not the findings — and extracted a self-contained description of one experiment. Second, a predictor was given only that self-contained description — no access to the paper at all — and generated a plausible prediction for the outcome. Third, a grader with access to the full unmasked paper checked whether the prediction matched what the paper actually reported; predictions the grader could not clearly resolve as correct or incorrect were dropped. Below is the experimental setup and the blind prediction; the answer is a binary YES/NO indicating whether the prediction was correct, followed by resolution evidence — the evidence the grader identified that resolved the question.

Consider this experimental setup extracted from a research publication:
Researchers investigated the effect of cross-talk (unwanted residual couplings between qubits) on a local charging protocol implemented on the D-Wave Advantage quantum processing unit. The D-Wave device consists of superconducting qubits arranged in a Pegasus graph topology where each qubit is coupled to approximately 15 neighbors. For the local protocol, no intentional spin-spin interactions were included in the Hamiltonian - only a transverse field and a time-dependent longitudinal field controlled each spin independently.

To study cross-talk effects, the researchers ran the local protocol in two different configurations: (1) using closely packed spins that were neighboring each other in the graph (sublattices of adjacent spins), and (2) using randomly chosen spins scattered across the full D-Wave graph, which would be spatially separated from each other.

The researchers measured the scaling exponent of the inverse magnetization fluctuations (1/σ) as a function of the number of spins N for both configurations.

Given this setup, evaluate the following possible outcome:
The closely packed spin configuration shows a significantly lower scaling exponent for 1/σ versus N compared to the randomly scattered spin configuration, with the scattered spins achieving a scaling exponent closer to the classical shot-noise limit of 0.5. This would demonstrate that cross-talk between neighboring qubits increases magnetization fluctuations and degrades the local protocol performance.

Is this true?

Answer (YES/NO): NO